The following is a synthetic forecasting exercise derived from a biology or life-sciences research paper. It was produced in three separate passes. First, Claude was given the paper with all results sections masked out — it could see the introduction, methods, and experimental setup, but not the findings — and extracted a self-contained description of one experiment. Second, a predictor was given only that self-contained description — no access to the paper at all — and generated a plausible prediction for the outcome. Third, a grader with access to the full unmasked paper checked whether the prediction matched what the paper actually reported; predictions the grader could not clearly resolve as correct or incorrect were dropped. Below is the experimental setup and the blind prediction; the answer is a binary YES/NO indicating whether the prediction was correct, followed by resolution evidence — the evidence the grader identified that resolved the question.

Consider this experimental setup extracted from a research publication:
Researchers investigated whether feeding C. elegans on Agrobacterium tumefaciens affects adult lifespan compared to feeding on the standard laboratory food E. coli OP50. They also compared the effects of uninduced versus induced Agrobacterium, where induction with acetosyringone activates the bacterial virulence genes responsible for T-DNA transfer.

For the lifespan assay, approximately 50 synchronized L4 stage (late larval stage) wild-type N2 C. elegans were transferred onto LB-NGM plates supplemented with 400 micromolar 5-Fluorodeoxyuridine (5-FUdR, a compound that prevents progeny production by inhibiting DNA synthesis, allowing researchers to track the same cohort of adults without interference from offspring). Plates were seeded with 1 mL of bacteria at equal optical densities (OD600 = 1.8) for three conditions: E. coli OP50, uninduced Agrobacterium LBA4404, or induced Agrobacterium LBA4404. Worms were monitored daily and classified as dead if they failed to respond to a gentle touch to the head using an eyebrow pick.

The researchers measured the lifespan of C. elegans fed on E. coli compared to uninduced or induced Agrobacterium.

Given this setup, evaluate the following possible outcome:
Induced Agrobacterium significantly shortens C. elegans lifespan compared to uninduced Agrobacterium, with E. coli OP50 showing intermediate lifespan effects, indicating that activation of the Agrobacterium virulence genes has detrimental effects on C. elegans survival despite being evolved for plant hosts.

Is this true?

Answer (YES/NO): NO